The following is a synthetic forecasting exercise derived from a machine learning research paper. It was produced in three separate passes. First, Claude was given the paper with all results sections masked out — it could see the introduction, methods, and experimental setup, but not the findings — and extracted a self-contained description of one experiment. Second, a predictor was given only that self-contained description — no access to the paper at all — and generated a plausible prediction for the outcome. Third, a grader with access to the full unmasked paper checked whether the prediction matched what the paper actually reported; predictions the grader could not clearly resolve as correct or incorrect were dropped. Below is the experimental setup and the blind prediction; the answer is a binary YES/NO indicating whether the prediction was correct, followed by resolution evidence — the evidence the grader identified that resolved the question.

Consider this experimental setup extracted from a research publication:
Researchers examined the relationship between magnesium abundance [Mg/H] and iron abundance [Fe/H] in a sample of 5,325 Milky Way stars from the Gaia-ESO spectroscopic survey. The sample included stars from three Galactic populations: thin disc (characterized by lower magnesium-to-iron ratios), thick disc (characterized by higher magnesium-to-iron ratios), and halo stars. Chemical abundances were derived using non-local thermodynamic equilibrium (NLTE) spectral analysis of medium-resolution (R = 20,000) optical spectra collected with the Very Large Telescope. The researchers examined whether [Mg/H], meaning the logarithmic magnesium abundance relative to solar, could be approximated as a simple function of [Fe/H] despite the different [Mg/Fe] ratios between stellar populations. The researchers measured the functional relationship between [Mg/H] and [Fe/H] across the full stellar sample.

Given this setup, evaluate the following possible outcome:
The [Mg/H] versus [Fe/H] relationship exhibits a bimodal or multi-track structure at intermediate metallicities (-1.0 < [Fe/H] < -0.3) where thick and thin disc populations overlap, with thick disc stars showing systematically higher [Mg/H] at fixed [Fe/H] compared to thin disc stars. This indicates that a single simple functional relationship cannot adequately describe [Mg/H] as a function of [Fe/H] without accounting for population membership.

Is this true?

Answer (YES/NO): NO